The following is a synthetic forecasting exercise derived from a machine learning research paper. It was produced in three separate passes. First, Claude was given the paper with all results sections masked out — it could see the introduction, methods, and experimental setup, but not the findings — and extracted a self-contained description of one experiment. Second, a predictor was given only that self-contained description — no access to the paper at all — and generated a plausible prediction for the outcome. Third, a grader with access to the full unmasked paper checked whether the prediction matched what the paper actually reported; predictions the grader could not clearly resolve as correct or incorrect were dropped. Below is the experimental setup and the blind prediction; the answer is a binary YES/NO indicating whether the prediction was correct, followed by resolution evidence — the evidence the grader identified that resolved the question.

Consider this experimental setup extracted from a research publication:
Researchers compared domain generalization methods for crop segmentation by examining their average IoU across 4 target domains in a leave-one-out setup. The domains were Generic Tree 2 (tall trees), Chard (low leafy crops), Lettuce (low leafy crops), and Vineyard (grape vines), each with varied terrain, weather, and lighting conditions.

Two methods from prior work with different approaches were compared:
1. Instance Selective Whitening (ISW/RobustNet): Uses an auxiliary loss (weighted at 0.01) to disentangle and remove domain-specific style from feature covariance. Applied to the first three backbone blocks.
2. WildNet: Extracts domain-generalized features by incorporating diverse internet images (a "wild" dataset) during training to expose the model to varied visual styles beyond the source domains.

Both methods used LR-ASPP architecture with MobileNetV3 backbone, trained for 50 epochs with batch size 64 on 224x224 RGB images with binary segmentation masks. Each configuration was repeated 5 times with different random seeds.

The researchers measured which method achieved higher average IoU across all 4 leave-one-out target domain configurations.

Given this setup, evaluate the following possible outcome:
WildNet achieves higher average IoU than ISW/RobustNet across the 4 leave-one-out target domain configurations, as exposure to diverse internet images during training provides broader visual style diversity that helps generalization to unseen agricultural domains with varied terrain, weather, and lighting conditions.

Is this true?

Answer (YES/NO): NO